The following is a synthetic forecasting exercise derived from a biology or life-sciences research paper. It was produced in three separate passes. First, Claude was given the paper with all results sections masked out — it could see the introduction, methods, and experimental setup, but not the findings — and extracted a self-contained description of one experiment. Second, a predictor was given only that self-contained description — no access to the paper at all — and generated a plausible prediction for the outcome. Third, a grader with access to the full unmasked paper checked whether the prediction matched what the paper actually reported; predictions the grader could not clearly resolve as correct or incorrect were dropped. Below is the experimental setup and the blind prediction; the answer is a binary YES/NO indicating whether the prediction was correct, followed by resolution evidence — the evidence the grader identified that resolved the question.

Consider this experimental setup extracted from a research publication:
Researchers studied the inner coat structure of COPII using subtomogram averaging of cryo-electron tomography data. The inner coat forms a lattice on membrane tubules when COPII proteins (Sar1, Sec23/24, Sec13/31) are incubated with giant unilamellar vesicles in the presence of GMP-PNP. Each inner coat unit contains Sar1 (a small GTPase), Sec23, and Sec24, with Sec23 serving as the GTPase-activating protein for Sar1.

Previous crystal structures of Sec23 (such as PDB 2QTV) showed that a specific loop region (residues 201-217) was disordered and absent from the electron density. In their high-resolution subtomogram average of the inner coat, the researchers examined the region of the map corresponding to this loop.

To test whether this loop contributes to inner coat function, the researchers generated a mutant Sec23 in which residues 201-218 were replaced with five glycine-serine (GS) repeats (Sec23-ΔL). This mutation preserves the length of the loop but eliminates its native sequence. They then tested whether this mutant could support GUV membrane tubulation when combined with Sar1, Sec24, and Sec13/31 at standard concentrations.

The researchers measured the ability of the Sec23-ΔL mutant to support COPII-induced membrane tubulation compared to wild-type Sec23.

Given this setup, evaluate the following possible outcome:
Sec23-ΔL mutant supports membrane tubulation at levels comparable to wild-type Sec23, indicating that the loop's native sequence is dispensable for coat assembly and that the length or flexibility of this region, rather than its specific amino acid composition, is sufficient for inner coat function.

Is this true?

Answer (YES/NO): YES